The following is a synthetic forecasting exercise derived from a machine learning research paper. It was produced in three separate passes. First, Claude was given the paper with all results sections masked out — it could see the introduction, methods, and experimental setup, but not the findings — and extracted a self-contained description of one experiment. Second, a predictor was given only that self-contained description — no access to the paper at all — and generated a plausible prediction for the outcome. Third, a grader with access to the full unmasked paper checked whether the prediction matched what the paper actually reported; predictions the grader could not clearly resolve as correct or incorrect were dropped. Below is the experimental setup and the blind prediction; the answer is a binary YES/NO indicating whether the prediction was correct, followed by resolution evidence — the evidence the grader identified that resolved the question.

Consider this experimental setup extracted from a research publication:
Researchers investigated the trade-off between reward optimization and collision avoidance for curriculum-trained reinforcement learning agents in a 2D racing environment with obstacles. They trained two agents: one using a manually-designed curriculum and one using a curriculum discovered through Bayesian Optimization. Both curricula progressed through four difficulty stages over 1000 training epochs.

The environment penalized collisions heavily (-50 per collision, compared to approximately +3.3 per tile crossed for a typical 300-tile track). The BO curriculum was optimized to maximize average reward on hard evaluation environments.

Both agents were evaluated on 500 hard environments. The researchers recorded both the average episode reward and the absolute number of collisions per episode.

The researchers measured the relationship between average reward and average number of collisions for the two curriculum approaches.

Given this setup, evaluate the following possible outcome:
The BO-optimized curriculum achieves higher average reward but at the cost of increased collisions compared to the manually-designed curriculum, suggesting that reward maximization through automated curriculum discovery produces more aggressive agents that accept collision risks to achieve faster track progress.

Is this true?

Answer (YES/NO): YES